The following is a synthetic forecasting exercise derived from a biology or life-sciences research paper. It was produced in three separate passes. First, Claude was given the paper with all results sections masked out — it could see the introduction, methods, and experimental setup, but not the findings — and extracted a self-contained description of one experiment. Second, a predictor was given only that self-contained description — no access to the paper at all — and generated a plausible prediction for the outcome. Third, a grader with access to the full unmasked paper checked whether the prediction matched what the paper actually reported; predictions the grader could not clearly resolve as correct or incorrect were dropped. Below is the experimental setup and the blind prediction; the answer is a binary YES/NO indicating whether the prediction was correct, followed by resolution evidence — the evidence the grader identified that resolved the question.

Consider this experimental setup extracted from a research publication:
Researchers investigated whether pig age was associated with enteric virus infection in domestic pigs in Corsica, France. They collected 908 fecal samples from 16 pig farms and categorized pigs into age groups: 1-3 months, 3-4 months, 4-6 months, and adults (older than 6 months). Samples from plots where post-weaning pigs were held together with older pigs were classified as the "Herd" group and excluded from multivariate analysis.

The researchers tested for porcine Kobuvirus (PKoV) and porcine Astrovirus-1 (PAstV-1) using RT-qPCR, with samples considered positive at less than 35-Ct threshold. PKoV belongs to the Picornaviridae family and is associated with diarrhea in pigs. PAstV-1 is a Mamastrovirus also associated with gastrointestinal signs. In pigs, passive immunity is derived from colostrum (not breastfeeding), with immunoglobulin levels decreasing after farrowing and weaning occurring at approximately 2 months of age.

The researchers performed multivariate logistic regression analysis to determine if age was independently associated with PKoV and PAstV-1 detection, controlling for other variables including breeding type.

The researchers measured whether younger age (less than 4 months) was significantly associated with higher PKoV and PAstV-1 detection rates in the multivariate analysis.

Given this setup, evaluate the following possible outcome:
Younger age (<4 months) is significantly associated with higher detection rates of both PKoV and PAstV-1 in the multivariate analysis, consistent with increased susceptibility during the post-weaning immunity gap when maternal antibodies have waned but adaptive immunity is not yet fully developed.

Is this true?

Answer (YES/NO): YES